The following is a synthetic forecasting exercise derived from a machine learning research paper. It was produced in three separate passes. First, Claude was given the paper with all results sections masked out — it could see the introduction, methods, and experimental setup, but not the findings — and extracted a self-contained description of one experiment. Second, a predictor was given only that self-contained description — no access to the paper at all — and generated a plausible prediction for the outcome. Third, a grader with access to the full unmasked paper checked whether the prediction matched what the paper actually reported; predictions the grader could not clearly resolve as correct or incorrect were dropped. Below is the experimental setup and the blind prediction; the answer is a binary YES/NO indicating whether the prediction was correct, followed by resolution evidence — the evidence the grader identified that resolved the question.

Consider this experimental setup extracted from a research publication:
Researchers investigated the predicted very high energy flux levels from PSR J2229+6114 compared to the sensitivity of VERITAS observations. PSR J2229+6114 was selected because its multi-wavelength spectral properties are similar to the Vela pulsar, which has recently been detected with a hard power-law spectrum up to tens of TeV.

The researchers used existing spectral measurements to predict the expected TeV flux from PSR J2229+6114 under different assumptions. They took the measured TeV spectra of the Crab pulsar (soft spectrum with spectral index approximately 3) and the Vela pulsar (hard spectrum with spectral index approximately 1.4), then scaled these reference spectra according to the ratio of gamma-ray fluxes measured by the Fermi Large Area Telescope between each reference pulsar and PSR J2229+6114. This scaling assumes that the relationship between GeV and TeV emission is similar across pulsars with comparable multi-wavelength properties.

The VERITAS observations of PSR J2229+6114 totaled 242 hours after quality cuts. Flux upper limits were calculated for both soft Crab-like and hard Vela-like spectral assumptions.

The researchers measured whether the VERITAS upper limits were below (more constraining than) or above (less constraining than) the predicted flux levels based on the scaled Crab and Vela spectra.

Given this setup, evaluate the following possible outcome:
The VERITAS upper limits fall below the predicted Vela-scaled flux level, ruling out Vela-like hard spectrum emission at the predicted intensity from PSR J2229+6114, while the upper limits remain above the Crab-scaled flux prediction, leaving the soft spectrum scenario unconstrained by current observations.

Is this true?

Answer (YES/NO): NO